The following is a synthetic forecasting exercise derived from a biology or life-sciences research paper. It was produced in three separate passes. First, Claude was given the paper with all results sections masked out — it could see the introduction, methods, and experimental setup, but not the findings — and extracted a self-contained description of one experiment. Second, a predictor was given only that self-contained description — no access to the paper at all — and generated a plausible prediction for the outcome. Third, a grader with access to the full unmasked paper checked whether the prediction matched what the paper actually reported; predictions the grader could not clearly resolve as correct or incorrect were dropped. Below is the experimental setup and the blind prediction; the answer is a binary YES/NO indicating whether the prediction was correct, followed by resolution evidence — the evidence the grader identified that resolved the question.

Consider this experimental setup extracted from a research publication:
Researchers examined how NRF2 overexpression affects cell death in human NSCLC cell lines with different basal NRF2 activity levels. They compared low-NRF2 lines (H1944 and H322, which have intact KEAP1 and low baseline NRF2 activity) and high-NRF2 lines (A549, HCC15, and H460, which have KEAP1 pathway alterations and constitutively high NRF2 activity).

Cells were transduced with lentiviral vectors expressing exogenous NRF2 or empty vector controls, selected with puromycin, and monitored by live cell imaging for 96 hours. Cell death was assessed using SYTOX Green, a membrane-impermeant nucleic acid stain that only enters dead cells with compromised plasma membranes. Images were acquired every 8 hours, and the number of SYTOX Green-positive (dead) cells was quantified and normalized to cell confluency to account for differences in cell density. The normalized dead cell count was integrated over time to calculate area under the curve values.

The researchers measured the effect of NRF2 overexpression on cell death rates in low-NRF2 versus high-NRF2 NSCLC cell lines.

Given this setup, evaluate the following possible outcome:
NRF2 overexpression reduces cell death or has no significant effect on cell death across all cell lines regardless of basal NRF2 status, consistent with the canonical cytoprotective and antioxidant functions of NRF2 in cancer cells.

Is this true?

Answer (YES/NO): NO